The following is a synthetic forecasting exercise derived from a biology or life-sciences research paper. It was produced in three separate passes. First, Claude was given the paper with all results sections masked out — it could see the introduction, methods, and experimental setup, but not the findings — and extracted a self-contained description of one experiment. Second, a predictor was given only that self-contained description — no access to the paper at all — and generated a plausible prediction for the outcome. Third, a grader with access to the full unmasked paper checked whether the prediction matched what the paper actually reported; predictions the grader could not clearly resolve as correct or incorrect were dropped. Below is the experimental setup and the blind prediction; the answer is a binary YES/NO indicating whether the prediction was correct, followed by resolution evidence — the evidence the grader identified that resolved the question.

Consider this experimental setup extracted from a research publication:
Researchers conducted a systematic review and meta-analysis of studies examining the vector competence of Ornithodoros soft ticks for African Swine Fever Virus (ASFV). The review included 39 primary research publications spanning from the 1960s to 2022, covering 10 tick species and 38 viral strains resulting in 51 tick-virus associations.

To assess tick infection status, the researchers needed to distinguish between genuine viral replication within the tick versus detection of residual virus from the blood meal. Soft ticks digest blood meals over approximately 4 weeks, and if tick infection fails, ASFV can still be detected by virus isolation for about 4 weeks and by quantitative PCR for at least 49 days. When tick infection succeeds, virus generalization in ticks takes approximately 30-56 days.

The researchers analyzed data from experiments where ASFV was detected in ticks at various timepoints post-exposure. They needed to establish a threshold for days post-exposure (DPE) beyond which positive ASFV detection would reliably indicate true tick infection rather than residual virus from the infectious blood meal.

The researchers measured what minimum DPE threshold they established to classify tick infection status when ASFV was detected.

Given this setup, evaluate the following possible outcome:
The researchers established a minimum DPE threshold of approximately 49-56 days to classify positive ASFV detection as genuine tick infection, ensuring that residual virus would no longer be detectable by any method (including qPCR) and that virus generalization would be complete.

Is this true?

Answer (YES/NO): NO